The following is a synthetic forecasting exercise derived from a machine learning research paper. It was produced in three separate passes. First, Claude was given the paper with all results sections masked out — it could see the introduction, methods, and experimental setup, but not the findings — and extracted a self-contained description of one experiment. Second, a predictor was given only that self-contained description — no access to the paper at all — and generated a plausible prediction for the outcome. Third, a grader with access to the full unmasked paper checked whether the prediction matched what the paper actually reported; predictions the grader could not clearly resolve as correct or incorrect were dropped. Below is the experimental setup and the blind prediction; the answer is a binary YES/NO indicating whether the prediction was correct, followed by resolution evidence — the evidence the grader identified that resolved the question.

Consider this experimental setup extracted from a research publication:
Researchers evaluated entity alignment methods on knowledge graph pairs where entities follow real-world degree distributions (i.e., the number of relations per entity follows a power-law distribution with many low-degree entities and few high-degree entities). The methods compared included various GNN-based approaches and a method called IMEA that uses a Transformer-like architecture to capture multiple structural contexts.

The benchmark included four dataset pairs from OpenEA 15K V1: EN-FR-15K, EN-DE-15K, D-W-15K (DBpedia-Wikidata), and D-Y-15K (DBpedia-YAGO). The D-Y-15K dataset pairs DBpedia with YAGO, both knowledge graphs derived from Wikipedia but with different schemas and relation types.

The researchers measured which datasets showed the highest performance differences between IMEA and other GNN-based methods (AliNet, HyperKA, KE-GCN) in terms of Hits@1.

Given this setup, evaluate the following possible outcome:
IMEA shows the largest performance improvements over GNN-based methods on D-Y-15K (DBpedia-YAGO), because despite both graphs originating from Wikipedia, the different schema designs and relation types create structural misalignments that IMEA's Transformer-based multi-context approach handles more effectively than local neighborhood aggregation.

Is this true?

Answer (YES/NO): NO